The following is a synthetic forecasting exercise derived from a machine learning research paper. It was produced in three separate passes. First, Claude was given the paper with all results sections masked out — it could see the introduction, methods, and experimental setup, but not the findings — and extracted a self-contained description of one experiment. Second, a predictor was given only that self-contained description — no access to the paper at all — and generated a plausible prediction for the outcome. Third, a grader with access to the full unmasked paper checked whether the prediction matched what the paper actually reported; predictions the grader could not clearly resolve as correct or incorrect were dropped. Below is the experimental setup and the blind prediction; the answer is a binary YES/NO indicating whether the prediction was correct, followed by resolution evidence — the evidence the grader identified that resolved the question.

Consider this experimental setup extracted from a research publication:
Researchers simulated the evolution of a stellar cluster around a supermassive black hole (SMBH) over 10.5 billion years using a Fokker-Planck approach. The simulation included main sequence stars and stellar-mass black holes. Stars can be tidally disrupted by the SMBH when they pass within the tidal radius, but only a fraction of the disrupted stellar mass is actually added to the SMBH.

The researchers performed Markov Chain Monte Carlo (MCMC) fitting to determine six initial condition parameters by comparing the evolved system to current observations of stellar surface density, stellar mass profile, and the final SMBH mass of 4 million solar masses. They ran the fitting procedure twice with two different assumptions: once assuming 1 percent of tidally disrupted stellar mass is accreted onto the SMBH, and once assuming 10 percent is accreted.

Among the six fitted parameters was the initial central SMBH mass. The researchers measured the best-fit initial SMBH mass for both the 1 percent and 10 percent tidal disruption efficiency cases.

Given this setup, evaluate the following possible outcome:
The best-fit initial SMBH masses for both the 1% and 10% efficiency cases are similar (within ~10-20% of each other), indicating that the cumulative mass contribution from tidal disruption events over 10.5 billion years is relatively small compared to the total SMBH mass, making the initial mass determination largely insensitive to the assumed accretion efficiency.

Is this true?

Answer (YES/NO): YES